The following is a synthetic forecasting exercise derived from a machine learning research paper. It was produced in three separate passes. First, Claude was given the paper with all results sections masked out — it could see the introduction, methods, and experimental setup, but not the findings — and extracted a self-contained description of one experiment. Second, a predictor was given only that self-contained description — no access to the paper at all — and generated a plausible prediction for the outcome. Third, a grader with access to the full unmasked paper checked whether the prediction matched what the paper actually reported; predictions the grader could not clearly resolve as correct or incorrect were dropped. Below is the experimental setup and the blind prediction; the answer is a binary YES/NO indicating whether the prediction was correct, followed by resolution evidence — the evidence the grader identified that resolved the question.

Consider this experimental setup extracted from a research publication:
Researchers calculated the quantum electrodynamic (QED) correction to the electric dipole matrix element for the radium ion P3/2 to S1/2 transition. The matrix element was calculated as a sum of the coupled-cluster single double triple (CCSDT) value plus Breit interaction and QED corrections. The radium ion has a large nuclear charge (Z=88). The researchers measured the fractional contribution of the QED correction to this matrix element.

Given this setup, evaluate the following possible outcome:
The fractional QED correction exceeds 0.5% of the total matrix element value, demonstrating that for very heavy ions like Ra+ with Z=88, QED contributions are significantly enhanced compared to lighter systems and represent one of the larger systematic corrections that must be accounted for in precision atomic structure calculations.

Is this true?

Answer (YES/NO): NO